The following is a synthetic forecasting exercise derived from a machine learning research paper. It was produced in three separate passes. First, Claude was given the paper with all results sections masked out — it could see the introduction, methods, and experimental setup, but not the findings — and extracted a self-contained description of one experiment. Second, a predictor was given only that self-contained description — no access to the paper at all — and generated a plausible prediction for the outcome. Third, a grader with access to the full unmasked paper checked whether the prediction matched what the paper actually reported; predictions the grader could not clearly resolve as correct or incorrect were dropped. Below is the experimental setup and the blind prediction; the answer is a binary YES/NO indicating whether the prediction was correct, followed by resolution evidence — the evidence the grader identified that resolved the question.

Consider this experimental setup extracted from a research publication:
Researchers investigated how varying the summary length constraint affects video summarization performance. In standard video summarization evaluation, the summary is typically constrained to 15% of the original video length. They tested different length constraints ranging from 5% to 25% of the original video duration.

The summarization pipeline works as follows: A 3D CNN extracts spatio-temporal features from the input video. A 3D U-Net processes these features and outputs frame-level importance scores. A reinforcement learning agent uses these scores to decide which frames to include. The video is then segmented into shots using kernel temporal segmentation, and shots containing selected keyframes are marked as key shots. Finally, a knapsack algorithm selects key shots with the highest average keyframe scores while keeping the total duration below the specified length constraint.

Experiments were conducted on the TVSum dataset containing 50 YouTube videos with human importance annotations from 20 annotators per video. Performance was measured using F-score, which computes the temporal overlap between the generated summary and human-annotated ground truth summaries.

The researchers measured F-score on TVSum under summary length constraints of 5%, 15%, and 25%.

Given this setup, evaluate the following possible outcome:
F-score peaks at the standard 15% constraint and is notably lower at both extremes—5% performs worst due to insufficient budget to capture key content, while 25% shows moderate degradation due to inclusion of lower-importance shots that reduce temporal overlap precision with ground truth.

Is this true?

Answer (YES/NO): NO